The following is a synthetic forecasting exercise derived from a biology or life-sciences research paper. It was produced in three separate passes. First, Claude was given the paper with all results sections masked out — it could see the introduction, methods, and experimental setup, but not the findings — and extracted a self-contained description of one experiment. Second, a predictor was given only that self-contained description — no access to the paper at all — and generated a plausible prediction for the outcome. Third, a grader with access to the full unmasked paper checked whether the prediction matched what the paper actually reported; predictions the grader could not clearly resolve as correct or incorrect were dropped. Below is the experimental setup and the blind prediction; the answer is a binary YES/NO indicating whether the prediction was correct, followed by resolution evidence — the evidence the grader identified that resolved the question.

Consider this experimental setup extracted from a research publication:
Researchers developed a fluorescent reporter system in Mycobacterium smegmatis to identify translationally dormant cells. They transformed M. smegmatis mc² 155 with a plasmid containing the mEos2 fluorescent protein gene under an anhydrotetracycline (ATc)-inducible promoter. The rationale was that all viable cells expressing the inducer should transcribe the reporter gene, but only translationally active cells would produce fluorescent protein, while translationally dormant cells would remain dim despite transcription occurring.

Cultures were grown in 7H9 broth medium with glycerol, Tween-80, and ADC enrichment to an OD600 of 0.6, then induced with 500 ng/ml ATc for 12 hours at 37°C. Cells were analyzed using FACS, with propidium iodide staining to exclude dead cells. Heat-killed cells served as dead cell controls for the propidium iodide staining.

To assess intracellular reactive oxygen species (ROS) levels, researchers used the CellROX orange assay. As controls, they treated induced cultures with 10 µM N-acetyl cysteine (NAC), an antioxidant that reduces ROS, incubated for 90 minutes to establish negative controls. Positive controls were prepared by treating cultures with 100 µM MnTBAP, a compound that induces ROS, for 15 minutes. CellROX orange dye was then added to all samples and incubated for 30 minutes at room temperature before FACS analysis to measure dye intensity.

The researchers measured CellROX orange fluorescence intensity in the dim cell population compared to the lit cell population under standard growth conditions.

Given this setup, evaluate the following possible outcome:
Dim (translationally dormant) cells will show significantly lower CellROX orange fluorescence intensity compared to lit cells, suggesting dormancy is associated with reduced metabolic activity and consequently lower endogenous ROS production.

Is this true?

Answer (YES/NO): YES